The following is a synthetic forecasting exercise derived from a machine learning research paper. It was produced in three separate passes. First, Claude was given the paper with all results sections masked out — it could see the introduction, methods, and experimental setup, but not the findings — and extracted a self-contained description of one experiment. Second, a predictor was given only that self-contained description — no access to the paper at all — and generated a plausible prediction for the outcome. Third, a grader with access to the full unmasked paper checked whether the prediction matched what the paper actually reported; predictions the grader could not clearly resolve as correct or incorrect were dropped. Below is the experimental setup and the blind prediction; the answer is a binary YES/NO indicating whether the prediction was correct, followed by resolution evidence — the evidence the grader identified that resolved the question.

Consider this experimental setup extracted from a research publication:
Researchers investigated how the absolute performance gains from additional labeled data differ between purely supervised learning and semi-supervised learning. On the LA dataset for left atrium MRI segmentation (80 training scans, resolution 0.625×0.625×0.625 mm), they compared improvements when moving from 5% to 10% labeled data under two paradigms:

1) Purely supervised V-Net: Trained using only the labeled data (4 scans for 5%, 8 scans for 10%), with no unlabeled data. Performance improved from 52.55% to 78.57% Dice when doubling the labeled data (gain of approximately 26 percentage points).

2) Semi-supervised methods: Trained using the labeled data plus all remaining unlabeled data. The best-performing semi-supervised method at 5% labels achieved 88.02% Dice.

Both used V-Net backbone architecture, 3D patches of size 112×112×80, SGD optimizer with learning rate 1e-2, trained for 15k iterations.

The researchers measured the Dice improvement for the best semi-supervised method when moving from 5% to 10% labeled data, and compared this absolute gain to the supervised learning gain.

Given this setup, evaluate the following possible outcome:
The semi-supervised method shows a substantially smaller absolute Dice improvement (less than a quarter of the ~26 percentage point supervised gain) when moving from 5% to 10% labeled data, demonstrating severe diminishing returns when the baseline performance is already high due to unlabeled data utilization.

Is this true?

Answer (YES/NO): YES